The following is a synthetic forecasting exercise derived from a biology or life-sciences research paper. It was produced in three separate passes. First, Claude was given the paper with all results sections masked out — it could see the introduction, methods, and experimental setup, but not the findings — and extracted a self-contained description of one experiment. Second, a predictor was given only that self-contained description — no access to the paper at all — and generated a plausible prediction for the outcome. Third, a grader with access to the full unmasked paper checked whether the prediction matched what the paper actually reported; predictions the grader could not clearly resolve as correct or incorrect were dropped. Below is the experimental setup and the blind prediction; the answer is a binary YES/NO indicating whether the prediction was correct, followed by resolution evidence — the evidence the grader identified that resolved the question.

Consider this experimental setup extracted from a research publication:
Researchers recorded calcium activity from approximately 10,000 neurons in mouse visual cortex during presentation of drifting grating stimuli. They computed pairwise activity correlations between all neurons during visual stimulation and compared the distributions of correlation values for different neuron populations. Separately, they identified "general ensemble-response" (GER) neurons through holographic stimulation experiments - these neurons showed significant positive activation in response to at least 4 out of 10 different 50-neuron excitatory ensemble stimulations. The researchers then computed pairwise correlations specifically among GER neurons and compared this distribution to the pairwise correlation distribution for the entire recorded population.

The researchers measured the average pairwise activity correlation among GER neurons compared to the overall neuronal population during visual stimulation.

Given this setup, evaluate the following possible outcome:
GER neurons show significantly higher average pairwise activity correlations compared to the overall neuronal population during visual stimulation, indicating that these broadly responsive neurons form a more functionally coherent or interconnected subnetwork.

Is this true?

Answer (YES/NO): YES